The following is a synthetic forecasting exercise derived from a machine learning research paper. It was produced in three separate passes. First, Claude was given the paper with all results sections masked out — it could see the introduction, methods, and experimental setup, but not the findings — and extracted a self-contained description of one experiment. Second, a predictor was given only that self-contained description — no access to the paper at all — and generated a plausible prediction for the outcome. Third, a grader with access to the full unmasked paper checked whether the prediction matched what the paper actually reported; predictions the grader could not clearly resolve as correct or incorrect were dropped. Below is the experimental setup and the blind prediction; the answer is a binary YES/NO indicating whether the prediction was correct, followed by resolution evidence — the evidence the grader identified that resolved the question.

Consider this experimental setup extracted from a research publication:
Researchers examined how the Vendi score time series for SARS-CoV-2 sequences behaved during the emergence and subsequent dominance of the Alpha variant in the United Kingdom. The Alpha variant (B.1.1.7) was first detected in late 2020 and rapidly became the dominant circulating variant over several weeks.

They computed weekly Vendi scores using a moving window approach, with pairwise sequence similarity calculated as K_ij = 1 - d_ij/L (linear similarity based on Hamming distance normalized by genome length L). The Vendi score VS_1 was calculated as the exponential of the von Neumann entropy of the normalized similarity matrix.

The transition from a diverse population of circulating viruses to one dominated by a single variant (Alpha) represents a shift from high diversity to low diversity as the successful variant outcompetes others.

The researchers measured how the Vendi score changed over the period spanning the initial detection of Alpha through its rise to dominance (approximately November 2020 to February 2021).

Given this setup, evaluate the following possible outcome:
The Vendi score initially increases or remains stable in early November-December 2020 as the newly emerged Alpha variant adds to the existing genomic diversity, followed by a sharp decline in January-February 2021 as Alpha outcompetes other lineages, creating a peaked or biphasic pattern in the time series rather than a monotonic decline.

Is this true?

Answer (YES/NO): YES